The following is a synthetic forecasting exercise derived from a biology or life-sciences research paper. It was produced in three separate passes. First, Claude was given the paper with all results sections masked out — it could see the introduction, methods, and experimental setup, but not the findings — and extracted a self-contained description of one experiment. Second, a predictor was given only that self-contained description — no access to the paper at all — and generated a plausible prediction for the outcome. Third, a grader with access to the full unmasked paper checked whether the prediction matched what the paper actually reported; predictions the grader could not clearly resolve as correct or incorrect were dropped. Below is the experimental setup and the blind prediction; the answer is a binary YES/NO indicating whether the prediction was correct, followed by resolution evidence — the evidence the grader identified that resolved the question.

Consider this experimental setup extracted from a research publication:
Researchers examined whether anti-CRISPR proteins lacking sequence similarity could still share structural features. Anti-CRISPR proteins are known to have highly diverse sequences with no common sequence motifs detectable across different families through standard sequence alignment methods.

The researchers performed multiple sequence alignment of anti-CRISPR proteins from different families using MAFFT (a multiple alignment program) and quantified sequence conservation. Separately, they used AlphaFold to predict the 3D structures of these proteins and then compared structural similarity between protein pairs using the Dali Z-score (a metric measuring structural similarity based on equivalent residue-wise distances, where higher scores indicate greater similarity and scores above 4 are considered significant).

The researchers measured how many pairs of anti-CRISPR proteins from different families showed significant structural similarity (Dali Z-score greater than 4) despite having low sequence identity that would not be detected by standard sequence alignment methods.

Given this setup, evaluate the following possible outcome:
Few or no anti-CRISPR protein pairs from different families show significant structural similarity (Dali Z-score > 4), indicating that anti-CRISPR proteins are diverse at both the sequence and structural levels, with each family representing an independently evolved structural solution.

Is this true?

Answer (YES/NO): NO